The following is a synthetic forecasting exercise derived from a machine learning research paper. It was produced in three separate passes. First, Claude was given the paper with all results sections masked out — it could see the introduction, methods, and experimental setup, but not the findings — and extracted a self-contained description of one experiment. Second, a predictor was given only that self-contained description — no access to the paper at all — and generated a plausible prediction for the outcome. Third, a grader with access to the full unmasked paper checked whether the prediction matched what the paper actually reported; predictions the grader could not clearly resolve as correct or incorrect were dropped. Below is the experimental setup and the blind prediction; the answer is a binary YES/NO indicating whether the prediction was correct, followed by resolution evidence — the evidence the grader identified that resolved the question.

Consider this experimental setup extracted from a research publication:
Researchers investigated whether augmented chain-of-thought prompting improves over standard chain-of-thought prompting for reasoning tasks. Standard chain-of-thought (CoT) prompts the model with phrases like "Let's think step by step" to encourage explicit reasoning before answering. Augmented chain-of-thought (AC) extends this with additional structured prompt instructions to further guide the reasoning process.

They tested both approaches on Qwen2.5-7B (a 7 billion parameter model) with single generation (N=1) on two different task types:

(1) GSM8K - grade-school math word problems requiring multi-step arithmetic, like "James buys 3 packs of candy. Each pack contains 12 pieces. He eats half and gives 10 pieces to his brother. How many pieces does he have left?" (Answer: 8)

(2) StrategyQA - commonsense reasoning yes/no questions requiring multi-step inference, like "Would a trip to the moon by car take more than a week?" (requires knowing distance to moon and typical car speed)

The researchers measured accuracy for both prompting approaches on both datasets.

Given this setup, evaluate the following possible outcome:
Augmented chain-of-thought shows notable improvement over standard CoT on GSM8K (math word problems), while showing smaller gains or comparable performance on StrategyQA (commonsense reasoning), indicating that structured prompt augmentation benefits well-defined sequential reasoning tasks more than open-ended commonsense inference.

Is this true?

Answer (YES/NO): NO